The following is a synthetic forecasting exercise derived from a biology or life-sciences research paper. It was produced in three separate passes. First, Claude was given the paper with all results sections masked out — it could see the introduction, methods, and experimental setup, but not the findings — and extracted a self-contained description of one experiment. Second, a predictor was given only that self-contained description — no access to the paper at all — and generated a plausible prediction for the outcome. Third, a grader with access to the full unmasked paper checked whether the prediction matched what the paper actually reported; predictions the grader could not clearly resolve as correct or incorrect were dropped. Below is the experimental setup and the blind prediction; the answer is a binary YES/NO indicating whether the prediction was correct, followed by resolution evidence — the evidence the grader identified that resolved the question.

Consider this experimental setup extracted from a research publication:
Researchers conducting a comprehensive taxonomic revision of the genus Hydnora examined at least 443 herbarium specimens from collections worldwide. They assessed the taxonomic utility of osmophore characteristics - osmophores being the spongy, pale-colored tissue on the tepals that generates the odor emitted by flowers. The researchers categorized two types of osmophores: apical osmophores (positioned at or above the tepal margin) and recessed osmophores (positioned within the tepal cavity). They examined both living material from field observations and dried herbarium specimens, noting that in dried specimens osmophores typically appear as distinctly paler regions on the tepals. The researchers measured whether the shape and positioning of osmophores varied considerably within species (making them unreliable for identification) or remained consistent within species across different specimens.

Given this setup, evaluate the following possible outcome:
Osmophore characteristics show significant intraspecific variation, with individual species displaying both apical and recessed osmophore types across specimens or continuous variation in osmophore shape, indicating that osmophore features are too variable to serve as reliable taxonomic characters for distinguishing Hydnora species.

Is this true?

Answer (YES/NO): NO